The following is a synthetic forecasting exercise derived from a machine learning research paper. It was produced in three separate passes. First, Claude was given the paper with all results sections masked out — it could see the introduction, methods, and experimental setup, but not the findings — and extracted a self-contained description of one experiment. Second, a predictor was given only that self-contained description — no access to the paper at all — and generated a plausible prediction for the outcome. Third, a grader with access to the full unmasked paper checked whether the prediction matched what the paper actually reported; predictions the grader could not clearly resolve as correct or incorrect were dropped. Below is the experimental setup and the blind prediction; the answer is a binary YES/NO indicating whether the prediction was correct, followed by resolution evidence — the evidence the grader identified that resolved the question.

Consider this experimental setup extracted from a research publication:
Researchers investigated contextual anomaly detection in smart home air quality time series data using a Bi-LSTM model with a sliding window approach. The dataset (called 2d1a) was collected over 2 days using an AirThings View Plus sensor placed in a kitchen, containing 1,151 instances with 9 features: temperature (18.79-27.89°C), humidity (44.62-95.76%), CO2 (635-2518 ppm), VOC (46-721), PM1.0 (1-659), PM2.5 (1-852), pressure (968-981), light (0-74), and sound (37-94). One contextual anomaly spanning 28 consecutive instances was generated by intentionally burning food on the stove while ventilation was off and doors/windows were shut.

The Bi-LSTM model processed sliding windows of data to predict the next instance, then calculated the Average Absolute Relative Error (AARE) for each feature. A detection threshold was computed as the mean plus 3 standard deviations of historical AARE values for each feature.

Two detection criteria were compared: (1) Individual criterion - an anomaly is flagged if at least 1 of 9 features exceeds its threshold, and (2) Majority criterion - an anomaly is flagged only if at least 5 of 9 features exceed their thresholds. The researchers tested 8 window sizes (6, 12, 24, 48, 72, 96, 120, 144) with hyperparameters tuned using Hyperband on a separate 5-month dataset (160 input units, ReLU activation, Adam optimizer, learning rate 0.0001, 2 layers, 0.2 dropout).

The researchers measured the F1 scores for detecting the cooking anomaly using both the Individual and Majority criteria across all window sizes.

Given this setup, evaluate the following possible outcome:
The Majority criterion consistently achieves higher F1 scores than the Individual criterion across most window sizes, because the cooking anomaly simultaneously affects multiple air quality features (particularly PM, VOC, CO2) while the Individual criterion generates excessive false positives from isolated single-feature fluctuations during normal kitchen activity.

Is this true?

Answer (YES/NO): NO